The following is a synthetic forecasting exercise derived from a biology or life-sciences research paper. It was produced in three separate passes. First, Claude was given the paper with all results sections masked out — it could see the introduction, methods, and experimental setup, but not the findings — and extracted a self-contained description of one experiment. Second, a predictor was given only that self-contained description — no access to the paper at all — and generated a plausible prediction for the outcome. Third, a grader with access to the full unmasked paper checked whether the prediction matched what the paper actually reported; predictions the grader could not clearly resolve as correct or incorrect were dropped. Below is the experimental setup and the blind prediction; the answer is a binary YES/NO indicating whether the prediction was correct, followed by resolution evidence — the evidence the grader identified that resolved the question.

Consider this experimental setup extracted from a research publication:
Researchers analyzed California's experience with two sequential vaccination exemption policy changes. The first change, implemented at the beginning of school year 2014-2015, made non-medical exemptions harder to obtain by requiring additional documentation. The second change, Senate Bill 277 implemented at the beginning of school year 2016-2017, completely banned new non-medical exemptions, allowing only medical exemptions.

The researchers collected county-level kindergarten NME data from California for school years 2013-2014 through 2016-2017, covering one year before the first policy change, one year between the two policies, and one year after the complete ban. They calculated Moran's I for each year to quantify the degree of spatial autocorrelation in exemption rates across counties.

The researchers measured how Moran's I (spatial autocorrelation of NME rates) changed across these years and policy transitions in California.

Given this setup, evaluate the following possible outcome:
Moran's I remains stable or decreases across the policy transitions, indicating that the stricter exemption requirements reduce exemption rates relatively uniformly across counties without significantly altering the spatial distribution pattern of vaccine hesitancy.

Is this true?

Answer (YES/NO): NO